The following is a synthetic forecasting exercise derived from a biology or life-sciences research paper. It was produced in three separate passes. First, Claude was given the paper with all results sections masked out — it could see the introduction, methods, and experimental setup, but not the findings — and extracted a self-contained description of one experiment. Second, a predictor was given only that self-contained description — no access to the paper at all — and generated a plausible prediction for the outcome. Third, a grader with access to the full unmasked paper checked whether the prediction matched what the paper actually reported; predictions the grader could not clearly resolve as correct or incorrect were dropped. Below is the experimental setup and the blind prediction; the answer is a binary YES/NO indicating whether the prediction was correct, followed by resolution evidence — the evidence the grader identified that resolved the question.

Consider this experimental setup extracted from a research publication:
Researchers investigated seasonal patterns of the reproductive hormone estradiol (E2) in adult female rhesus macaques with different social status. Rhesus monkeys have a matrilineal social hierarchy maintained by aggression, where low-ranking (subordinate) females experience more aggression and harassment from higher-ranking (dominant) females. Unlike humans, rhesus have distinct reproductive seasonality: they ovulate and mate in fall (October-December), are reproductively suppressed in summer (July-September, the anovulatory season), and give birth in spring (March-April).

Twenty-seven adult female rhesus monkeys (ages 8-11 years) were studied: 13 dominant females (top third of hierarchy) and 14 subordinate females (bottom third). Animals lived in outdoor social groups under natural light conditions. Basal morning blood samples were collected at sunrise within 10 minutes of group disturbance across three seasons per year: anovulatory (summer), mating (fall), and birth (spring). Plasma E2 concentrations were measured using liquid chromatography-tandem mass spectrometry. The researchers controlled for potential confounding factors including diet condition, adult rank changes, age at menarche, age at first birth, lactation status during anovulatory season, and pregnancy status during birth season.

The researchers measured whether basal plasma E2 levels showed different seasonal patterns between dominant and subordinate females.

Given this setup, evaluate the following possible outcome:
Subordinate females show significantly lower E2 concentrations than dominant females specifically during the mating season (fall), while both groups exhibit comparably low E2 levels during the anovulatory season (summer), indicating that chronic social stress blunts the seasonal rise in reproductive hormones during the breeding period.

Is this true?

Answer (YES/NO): NO